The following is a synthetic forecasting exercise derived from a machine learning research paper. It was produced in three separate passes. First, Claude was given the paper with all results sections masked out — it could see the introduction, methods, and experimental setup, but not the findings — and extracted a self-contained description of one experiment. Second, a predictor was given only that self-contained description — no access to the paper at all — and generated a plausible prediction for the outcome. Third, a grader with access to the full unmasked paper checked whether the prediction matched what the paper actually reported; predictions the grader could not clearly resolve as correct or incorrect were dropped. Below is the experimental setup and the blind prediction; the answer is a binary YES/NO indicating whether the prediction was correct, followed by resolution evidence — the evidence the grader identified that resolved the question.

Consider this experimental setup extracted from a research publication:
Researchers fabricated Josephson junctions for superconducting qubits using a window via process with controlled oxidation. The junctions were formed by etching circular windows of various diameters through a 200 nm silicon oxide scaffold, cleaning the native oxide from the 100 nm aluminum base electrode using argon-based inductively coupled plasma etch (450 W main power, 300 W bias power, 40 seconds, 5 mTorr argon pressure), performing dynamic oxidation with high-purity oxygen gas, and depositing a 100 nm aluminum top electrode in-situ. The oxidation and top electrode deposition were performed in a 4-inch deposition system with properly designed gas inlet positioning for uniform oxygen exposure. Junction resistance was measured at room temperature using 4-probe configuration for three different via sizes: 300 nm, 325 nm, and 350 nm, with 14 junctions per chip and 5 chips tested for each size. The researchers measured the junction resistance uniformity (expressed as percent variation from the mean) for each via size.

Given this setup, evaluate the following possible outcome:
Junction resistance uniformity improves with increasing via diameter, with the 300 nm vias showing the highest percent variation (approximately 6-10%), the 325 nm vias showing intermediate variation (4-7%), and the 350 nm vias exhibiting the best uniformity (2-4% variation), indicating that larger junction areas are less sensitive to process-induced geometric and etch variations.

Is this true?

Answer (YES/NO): NO